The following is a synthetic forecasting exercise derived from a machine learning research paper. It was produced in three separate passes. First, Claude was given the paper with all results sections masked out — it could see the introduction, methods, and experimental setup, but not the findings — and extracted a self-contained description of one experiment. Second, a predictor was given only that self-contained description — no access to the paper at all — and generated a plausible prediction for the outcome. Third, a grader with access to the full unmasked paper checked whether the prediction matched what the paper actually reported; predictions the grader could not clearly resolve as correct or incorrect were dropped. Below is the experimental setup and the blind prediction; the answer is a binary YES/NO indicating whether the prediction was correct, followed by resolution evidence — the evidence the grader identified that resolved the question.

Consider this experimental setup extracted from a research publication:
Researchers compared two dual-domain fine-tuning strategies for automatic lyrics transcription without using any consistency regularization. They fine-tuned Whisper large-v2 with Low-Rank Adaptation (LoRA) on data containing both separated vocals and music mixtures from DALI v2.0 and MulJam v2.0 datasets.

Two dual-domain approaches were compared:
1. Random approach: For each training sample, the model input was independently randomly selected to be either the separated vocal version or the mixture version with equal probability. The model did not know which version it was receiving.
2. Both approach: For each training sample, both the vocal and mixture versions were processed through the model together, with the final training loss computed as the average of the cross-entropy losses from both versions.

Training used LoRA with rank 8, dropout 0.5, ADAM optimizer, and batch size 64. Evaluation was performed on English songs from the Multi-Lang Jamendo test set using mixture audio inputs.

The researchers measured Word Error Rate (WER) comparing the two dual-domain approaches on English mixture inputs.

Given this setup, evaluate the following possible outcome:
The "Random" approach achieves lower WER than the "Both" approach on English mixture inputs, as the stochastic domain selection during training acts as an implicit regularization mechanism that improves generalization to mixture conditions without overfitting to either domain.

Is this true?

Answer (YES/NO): YES